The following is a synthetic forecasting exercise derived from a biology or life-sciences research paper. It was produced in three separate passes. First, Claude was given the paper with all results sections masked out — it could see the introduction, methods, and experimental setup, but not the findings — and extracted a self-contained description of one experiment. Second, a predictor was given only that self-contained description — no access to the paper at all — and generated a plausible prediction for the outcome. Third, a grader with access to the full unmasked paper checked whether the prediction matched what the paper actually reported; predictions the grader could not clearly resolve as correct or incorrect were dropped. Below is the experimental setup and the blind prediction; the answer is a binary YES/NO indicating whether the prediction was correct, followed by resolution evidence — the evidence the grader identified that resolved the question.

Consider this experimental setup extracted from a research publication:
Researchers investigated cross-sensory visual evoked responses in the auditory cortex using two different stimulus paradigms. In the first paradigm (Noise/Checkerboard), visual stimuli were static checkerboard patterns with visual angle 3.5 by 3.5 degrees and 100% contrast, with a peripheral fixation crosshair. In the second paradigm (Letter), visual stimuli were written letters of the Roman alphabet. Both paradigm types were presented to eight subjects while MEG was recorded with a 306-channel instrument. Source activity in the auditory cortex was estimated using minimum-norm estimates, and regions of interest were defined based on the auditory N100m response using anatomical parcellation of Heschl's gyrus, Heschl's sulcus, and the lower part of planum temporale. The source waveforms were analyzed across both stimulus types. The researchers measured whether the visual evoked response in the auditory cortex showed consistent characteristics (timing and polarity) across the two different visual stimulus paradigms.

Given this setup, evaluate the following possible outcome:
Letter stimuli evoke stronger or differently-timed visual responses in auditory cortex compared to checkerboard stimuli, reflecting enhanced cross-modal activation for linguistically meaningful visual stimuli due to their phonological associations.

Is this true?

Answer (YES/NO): NO